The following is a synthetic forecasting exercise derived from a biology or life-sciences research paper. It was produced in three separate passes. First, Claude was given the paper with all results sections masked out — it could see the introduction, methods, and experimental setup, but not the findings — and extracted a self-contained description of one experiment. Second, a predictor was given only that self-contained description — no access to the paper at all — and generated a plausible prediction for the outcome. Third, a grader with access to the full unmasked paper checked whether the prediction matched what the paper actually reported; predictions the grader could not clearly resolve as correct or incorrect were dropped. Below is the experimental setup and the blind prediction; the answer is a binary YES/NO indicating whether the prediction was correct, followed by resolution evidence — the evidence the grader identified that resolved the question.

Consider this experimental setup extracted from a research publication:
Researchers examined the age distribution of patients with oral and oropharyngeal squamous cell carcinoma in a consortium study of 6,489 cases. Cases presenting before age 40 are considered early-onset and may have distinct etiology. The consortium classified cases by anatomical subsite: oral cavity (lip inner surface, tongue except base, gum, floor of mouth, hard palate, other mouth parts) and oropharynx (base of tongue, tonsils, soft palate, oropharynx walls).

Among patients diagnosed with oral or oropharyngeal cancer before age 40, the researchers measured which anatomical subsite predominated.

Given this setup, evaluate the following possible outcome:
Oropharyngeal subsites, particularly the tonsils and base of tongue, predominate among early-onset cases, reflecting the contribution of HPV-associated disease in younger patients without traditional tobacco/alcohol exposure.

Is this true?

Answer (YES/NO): NO